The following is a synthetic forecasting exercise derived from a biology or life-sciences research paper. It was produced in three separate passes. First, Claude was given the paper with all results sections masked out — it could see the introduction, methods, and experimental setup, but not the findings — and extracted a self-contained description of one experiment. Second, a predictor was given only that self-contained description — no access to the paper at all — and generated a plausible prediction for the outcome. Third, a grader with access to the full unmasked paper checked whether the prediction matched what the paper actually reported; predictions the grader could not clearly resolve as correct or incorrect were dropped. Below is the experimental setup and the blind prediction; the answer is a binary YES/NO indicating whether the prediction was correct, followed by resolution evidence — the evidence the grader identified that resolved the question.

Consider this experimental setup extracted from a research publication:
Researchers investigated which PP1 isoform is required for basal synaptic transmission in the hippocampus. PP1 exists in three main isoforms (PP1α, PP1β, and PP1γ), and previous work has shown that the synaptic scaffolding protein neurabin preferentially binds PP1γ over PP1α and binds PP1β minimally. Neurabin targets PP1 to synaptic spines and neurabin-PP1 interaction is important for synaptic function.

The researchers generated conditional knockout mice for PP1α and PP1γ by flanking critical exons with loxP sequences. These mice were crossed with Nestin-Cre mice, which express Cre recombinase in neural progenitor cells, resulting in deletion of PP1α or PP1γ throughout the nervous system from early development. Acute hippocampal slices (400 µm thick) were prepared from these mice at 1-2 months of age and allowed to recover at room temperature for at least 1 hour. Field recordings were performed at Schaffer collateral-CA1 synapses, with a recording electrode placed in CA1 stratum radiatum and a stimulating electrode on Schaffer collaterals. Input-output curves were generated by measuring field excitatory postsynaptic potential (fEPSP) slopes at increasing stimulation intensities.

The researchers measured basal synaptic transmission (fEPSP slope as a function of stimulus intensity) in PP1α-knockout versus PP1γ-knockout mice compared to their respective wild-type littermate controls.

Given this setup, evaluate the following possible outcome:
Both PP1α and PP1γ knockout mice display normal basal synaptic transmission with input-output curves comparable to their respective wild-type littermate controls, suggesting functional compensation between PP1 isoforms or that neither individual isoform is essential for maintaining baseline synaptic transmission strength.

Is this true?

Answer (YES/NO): NO